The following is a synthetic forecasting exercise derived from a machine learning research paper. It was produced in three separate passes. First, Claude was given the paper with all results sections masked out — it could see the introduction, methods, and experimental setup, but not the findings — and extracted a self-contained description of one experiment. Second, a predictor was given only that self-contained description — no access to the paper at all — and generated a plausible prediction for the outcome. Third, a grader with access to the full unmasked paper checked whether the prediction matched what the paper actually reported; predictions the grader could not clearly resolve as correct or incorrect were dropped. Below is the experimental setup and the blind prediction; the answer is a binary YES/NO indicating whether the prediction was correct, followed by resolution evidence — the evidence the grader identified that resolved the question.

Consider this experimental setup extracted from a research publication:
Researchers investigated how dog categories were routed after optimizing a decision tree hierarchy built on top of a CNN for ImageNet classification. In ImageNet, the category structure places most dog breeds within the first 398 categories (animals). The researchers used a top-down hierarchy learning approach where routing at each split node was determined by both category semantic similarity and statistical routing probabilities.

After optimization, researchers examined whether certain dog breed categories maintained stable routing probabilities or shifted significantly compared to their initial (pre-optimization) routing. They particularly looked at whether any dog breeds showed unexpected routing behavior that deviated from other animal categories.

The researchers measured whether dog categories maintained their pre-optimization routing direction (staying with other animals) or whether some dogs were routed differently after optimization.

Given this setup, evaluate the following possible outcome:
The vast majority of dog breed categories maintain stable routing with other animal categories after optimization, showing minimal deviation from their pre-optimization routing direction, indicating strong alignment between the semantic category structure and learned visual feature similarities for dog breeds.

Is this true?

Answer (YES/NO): YES